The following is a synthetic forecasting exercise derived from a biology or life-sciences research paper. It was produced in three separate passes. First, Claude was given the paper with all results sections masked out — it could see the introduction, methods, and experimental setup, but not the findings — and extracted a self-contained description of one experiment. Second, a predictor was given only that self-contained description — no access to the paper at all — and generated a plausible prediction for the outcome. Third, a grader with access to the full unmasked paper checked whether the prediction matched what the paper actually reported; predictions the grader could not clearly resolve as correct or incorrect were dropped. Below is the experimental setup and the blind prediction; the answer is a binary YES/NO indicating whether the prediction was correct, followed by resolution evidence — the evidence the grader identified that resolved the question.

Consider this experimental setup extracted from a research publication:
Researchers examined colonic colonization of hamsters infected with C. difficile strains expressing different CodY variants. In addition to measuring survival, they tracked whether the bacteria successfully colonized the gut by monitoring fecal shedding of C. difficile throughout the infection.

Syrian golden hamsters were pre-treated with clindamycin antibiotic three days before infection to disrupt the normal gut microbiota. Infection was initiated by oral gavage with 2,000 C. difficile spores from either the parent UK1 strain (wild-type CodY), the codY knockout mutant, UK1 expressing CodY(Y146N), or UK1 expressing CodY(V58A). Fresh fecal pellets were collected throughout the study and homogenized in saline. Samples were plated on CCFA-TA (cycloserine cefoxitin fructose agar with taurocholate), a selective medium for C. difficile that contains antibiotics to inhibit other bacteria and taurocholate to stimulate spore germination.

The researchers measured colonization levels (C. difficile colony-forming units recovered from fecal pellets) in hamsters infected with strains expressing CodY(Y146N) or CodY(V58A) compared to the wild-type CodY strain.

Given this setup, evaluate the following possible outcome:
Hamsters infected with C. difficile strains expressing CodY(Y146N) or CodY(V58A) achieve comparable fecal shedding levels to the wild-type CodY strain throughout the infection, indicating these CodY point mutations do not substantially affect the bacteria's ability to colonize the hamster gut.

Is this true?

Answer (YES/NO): NO